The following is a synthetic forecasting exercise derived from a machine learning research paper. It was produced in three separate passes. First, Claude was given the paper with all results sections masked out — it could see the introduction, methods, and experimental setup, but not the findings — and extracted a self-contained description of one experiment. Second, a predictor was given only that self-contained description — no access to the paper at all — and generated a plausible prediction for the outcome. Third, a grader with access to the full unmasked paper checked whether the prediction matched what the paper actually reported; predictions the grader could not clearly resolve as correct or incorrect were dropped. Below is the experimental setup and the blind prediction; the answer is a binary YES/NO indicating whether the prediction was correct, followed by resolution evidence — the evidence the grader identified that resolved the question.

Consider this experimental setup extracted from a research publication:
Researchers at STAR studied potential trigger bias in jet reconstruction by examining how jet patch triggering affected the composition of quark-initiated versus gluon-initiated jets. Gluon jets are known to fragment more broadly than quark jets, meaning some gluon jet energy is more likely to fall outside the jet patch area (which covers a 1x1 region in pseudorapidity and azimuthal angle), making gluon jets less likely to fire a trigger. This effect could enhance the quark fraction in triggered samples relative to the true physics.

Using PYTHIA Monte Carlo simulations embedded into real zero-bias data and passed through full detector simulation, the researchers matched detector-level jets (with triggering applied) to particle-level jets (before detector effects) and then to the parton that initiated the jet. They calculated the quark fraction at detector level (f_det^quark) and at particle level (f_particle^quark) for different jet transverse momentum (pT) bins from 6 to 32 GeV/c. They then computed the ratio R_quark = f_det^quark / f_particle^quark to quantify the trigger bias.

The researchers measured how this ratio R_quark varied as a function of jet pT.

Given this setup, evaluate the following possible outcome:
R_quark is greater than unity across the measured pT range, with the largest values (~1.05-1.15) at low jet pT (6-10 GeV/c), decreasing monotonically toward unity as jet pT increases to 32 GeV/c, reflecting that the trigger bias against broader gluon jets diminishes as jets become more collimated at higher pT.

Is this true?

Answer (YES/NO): NO